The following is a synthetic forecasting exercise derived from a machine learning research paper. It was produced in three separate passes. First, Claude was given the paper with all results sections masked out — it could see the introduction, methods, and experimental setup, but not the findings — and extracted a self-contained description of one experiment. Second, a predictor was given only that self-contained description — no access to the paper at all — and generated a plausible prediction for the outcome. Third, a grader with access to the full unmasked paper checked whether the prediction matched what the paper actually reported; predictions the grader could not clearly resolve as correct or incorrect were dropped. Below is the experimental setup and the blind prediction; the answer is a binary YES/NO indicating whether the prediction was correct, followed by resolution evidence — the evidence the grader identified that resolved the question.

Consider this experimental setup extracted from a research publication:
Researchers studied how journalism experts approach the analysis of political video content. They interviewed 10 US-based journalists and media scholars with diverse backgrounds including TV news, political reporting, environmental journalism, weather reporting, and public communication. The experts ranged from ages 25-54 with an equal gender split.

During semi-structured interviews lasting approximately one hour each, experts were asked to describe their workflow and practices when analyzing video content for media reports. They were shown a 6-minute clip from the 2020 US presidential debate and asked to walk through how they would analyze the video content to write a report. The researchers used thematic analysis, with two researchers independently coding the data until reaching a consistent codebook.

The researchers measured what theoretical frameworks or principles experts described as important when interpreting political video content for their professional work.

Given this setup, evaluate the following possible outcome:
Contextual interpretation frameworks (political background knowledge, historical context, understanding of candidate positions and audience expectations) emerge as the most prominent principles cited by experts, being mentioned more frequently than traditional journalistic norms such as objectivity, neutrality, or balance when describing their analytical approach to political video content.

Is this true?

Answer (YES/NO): NO